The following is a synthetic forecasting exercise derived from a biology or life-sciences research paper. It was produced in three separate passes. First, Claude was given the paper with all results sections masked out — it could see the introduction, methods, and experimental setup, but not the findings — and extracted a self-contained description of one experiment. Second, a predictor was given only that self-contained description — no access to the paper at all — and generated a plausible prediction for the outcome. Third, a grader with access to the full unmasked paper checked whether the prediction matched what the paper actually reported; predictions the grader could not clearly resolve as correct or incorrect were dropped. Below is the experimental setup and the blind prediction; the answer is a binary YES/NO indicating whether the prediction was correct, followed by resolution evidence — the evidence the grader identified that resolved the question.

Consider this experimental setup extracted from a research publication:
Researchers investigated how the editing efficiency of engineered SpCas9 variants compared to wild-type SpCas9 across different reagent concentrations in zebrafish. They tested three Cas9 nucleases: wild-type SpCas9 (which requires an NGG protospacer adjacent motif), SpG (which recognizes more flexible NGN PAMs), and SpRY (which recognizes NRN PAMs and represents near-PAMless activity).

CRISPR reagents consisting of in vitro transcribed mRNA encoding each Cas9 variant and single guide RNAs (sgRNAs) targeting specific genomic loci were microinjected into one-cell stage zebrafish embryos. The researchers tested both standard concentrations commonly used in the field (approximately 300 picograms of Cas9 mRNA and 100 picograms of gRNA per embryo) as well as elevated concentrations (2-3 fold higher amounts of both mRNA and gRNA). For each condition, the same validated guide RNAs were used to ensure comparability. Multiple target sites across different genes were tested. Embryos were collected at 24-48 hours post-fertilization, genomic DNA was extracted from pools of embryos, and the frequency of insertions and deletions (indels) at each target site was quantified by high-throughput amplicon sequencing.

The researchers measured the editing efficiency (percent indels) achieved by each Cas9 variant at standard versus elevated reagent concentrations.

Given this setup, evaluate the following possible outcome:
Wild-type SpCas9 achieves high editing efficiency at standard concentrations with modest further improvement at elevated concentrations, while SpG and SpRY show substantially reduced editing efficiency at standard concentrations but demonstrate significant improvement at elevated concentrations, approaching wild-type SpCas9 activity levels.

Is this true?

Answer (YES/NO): YES